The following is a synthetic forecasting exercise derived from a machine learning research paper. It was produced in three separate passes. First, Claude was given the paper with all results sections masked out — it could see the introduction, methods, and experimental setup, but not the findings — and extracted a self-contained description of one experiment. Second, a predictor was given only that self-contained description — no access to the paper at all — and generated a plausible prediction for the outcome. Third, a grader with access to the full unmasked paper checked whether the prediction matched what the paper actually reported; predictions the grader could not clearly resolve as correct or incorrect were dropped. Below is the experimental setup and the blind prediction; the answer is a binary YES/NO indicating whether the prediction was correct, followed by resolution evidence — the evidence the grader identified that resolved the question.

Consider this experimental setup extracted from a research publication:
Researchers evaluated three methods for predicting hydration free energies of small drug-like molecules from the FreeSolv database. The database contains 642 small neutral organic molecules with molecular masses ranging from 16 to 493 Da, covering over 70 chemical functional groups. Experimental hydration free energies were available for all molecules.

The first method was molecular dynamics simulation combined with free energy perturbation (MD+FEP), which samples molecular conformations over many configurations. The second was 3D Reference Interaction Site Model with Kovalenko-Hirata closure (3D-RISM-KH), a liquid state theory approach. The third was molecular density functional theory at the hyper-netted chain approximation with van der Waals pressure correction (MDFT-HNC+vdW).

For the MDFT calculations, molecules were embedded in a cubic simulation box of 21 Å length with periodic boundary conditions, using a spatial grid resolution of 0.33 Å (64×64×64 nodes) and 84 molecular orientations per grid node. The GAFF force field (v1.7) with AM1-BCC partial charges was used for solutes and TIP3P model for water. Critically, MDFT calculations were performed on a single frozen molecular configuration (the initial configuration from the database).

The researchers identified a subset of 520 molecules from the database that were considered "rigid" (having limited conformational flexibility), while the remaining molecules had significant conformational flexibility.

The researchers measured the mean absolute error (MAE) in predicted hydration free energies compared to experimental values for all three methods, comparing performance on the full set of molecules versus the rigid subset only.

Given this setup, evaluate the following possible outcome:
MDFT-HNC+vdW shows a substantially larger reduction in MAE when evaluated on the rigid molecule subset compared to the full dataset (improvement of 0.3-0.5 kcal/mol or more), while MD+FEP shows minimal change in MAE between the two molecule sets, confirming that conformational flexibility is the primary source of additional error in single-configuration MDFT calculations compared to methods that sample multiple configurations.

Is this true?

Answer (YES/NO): NO